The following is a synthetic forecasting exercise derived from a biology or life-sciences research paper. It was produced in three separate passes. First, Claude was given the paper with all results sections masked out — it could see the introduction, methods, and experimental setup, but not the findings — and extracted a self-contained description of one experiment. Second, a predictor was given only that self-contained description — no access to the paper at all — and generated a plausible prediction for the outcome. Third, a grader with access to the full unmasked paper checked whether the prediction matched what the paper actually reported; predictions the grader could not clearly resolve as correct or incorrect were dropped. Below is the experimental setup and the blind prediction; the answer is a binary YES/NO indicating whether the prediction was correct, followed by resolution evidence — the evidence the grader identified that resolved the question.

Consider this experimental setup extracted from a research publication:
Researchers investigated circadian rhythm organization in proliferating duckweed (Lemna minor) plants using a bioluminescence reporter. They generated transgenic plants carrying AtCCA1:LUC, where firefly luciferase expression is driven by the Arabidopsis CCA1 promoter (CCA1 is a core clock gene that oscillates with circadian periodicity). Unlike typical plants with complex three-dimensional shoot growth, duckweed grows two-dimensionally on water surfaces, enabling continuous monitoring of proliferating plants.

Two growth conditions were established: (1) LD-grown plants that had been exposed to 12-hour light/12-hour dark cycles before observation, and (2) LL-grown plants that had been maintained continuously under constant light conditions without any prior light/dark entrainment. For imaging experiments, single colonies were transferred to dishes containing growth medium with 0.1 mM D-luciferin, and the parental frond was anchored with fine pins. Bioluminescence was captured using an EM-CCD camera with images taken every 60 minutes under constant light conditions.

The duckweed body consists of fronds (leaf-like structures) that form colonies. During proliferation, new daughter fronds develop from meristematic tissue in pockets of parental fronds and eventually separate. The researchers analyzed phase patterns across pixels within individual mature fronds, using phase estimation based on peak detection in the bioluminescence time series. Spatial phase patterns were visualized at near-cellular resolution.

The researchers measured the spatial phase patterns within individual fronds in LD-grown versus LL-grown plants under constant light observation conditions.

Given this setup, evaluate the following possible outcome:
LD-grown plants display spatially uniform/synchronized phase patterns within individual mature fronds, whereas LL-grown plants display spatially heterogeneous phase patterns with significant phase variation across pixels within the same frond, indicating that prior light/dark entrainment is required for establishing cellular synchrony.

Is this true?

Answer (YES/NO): NO